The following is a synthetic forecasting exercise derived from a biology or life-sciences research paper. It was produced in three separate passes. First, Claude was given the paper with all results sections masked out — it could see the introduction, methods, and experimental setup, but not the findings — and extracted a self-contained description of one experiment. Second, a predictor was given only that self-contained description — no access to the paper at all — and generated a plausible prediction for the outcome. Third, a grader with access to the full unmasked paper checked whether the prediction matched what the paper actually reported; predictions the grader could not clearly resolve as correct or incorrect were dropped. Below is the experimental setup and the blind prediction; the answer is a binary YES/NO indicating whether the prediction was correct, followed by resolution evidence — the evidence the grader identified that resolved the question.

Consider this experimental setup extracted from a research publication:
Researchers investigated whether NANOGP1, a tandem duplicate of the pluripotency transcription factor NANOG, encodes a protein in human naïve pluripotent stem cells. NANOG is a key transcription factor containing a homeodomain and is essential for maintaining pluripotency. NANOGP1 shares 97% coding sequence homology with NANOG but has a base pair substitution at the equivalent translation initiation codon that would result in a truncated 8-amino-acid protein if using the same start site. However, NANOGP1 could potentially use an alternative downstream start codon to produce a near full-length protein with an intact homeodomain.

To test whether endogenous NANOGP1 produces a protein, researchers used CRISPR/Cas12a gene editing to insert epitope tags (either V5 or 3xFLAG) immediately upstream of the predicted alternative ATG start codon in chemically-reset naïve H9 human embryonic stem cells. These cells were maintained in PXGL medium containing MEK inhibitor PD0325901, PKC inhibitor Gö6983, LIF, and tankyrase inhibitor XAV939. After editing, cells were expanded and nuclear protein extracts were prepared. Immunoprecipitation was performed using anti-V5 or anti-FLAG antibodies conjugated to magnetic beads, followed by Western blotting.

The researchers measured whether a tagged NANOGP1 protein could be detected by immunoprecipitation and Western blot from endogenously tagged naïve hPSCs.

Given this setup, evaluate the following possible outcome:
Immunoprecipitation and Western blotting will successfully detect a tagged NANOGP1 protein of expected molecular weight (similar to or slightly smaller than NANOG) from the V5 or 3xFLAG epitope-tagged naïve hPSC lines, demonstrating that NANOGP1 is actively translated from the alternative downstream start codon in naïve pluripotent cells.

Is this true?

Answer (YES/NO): YES